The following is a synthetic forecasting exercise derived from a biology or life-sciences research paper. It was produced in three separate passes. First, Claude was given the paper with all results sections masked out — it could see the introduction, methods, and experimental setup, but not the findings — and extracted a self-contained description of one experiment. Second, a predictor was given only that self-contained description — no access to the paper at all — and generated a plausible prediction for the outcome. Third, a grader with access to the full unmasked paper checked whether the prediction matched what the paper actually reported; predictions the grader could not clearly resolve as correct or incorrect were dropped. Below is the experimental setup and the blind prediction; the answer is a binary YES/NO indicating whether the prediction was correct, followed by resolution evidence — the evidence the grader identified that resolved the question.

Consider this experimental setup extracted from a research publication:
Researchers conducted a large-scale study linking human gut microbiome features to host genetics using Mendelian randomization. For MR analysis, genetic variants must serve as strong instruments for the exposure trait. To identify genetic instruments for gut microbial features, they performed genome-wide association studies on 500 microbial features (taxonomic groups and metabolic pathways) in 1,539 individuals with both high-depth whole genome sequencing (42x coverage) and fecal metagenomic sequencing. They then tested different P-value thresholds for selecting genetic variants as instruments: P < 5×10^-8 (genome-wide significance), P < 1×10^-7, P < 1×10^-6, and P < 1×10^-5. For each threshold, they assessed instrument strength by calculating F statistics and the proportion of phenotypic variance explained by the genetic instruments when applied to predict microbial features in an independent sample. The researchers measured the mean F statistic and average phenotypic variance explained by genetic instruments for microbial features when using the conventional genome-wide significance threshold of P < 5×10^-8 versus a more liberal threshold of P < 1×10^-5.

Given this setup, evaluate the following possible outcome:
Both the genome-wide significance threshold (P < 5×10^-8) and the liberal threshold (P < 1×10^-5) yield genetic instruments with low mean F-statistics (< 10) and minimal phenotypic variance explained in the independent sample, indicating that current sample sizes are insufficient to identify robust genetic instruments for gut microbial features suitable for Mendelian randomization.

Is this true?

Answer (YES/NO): NO